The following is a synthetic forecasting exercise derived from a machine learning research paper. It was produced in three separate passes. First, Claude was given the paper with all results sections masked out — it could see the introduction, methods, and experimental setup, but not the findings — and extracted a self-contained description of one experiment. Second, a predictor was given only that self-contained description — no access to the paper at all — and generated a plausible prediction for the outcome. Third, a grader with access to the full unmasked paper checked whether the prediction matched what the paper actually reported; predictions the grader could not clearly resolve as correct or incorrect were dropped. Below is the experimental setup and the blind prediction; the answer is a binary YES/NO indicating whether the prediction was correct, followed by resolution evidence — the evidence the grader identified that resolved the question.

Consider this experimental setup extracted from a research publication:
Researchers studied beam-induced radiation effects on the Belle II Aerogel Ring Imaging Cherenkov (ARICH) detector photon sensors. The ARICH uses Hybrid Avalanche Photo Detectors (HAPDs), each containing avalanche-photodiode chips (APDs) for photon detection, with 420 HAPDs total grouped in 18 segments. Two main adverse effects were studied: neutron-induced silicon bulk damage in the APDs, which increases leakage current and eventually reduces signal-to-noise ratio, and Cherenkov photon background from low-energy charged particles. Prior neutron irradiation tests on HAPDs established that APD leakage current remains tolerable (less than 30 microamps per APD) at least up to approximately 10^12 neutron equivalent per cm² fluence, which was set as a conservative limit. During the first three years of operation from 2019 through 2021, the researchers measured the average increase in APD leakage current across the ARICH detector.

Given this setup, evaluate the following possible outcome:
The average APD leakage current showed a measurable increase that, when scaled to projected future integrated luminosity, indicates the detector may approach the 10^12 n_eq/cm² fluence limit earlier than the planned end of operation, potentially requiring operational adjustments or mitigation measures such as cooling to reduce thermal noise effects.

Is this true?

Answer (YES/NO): NO